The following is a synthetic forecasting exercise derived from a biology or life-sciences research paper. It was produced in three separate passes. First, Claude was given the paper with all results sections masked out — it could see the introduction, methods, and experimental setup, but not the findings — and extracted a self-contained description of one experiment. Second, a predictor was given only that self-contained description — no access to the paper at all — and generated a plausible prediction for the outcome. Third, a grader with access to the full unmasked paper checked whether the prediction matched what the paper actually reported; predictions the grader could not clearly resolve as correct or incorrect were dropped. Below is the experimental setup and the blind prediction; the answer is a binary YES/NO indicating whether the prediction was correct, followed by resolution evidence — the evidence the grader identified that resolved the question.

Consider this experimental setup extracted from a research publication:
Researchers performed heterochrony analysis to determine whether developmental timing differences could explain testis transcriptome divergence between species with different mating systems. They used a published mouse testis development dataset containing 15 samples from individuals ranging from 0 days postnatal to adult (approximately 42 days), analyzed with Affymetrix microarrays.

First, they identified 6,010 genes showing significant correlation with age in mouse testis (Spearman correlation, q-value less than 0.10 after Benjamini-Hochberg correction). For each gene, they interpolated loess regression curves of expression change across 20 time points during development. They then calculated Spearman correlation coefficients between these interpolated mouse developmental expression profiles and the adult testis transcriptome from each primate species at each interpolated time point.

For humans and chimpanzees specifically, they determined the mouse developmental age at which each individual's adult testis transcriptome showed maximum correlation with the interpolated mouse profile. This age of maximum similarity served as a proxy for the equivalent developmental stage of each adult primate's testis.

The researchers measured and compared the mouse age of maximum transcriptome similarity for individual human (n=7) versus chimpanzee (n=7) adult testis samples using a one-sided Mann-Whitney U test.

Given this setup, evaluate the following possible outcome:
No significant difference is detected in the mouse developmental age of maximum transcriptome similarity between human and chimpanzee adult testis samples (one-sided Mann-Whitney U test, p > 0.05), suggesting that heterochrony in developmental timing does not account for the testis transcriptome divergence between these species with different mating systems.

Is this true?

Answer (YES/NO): NO